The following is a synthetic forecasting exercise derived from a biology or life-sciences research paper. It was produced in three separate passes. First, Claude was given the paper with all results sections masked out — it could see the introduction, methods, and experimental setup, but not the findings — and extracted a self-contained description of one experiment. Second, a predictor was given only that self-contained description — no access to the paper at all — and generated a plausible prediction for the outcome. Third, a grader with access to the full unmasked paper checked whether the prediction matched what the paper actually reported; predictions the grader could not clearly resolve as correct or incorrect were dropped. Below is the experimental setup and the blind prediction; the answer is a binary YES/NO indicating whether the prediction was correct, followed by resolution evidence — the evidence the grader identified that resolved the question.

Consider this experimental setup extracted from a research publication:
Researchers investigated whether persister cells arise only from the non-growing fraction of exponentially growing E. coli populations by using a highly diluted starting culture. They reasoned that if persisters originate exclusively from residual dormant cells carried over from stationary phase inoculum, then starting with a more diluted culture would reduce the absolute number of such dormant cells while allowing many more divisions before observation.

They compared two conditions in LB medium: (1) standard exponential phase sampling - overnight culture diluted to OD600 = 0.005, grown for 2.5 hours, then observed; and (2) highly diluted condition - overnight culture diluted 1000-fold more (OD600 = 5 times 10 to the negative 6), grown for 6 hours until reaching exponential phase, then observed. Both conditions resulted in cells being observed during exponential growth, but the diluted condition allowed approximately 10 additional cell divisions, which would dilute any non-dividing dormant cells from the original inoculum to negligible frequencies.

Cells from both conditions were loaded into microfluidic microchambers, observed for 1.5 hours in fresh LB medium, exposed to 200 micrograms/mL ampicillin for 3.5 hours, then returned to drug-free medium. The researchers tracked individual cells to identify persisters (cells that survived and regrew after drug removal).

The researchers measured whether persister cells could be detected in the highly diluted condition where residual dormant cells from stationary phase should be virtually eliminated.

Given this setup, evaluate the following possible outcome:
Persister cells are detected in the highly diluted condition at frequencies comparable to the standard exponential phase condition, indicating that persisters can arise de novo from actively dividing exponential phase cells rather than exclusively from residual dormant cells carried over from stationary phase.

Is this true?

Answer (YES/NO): YES